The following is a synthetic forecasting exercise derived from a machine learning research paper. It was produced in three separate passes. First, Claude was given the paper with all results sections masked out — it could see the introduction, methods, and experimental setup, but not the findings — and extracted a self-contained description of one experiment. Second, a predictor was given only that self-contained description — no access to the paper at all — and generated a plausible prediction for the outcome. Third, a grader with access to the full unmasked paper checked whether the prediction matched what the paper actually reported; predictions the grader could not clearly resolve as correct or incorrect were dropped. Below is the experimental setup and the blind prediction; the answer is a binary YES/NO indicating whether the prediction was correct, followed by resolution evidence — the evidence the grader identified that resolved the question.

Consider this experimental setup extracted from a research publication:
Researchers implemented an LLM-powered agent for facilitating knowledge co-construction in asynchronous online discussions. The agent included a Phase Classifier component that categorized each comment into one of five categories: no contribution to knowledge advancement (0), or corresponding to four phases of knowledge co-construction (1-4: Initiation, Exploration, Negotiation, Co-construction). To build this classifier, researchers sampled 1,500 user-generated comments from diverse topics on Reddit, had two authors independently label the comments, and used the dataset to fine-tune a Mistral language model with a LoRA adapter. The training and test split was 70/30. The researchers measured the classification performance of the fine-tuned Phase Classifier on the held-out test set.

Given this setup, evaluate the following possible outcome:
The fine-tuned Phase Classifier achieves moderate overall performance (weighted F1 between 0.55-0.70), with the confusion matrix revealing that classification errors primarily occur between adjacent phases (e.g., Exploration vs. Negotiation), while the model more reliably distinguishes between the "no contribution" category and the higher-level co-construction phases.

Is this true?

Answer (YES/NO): NO